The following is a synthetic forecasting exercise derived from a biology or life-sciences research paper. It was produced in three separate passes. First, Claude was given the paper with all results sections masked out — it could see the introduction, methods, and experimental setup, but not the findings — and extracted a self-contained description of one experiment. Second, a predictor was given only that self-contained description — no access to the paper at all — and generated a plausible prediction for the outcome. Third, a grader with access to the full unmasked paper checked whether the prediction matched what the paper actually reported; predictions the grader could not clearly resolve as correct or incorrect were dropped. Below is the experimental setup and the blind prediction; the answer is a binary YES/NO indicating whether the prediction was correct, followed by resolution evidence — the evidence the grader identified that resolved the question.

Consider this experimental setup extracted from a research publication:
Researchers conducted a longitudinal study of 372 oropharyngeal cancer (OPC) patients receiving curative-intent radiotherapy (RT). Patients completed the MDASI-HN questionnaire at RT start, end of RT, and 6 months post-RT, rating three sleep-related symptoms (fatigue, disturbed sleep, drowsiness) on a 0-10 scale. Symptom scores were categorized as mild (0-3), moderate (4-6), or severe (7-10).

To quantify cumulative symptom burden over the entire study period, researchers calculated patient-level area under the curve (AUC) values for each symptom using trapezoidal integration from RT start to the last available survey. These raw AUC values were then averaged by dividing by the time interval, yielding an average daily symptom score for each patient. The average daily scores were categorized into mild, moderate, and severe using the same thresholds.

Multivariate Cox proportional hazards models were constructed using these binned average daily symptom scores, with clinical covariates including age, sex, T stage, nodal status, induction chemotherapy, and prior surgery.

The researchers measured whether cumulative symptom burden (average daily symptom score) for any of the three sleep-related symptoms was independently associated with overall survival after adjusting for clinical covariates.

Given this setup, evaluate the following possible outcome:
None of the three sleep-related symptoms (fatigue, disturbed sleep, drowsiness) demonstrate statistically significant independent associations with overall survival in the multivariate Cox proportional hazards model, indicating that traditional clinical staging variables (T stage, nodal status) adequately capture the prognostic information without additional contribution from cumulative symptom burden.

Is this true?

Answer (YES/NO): NO